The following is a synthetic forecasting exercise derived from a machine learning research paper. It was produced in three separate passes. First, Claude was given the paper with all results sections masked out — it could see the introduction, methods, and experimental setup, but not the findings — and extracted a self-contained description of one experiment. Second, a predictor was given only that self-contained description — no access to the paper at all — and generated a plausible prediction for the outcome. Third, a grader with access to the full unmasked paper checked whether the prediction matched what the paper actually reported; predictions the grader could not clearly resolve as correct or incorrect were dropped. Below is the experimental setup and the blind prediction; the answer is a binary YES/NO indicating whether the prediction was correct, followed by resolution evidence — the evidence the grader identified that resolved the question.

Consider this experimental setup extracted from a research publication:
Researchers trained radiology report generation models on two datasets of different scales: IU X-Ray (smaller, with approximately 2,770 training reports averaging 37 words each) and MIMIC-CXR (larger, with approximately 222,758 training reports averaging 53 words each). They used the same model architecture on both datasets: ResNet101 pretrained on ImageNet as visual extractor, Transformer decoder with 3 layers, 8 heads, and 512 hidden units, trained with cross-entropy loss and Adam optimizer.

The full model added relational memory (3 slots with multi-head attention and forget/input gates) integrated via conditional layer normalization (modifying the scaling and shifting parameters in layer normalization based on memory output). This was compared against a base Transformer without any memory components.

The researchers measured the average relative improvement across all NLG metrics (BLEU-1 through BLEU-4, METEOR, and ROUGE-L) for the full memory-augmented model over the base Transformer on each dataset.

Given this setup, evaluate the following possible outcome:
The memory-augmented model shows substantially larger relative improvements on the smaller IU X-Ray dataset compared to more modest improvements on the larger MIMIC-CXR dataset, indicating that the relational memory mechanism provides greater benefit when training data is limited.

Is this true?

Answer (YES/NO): YES